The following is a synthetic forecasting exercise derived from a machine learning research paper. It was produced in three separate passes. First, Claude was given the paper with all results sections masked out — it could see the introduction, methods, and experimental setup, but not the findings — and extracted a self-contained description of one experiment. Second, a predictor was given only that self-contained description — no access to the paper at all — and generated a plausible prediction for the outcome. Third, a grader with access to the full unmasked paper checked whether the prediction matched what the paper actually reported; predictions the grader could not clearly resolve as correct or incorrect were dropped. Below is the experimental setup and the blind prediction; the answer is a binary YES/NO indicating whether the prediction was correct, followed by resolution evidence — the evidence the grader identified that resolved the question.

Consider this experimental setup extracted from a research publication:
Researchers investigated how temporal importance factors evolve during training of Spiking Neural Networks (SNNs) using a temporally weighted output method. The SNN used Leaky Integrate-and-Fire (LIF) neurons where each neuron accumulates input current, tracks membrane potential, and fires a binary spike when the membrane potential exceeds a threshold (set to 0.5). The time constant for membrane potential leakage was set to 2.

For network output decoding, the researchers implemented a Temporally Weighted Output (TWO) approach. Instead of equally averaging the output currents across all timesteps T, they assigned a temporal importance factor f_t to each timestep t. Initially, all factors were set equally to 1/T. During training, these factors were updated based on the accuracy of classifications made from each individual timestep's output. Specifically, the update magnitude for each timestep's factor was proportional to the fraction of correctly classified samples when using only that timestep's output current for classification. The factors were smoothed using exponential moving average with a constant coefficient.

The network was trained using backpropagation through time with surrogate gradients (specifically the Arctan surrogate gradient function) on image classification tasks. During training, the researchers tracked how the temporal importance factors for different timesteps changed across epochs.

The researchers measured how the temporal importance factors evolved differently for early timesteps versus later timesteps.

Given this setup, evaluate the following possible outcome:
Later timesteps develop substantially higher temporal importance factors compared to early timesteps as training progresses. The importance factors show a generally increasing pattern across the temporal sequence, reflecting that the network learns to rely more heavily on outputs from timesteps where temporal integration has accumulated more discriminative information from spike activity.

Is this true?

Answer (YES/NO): YES